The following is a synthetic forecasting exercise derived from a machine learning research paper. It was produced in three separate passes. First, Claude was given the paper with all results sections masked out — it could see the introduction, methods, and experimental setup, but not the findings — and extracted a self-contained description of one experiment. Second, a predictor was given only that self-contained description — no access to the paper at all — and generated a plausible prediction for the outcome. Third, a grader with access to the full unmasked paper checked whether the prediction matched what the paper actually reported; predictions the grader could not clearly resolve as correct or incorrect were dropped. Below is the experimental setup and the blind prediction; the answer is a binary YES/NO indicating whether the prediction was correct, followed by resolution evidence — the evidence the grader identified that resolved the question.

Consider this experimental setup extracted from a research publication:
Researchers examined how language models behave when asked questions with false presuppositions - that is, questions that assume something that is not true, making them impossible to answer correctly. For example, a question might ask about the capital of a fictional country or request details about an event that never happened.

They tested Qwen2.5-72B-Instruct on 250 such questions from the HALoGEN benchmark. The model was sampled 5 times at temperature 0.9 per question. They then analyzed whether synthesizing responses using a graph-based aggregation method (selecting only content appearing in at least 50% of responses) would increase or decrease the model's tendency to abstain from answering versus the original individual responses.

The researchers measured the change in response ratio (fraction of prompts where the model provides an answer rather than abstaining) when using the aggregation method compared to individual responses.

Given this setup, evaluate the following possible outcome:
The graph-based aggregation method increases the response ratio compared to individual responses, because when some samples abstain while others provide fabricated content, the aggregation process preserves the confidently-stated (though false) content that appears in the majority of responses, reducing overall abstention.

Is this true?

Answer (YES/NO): NO